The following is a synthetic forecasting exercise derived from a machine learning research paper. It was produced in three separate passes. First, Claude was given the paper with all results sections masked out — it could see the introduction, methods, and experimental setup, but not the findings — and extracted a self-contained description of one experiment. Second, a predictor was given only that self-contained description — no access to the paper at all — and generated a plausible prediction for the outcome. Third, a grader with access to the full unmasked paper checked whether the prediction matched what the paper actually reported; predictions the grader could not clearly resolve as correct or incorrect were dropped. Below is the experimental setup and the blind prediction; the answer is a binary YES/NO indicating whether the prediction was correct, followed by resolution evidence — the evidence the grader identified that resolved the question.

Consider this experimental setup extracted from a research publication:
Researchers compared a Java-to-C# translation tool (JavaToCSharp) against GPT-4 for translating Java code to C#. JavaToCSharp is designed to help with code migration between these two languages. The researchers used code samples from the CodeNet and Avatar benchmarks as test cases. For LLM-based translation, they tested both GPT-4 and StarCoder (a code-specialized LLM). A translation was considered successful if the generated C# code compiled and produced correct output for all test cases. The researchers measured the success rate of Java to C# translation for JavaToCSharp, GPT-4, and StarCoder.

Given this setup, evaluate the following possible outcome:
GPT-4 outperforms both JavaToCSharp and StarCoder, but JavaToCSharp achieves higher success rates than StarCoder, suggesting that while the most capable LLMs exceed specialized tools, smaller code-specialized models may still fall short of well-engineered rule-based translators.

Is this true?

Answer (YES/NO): NO